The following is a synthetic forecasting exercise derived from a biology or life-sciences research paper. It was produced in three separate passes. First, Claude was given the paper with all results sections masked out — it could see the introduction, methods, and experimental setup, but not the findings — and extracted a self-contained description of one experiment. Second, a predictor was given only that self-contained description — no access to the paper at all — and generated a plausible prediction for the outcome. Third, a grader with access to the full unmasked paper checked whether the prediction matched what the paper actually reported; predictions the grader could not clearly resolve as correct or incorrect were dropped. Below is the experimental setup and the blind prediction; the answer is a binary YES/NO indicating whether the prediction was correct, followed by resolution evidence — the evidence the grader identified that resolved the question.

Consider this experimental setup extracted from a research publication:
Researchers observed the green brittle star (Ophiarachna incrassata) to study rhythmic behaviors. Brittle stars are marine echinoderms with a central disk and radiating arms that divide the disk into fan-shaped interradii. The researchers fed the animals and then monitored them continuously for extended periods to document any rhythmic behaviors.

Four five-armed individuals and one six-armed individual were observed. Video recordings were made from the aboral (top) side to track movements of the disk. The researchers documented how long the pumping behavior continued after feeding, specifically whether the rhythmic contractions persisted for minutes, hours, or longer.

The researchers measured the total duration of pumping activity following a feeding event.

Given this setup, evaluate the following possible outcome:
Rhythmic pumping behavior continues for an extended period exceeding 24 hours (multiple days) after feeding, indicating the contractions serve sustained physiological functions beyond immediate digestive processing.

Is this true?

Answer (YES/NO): NO